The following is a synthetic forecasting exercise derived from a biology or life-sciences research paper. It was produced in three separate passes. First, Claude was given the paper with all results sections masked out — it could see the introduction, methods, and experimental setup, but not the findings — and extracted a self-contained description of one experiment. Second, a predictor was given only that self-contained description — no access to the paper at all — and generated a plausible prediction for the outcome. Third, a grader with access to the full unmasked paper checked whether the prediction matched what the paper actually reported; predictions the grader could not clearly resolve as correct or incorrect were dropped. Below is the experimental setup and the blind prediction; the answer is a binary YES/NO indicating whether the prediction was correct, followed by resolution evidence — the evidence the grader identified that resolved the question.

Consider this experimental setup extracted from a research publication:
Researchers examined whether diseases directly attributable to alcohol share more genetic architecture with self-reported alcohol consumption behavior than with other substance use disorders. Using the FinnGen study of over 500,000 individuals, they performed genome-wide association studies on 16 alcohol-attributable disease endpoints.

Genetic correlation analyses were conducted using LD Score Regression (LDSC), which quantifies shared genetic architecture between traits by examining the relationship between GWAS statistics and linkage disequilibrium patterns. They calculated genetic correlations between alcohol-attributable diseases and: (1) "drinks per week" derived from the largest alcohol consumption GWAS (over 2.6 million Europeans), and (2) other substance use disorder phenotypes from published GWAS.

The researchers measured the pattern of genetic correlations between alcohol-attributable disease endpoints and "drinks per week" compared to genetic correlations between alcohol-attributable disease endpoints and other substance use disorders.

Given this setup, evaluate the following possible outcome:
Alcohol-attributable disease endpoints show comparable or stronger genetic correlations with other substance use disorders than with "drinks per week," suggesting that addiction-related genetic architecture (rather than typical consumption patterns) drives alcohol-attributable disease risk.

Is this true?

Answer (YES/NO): YES